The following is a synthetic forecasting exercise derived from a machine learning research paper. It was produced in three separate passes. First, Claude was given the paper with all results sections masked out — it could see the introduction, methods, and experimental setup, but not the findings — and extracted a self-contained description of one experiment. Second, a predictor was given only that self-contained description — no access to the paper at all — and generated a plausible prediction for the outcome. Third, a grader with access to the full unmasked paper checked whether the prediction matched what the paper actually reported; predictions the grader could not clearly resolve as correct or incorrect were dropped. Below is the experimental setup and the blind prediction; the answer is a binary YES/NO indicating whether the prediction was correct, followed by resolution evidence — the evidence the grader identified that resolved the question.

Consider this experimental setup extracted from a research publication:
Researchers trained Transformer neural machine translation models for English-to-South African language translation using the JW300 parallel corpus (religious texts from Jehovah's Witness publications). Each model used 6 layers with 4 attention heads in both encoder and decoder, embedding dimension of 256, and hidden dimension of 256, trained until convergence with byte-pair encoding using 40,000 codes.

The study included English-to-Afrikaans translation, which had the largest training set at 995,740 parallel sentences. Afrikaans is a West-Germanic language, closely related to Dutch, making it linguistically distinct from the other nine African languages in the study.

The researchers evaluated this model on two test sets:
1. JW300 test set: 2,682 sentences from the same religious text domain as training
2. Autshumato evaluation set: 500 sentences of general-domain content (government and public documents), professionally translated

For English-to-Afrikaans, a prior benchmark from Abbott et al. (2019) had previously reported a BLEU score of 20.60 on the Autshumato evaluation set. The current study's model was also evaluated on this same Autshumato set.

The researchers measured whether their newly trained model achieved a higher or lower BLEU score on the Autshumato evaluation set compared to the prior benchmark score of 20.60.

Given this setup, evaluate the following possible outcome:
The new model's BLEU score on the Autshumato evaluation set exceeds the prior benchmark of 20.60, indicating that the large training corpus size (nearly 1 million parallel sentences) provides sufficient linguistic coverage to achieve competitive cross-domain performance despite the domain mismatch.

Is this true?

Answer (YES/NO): NO